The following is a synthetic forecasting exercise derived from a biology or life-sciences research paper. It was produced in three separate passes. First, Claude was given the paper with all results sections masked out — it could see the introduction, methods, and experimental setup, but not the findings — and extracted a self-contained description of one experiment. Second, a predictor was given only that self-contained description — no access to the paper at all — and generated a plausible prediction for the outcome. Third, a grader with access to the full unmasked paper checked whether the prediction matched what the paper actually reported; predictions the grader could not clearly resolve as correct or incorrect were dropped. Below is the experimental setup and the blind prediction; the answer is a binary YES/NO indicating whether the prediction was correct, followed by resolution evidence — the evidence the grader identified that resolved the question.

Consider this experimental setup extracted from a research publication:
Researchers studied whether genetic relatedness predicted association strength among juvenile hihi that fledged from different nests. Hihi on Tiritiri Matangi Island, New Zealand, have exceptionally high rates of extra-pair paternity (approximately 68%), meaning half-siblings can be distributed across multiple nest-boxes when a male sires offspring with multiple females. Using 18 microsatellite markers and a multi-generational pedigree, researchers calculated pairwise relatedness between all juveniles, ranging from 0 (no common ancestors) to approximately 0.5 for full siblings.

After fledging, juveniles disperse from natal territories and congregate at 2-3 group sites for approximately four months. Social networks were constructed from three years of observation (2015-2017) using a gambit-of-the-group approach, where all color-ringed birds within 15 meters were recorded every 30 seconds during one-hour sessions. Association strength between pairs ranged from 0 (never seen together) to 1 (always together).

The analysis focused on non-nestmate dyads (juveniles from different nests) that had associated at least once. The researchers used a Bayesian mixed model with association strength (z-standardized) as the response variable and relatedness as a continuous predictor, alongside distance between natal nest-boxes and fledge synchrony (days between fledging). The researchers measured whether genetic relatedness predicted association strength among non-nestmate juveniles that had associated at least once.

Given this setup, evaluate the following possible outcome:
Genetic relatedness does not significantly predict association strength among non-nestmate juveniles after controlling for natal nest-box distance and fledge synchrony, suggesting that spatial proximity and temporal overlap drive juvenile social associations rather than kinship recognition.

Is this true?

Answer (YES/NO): NO